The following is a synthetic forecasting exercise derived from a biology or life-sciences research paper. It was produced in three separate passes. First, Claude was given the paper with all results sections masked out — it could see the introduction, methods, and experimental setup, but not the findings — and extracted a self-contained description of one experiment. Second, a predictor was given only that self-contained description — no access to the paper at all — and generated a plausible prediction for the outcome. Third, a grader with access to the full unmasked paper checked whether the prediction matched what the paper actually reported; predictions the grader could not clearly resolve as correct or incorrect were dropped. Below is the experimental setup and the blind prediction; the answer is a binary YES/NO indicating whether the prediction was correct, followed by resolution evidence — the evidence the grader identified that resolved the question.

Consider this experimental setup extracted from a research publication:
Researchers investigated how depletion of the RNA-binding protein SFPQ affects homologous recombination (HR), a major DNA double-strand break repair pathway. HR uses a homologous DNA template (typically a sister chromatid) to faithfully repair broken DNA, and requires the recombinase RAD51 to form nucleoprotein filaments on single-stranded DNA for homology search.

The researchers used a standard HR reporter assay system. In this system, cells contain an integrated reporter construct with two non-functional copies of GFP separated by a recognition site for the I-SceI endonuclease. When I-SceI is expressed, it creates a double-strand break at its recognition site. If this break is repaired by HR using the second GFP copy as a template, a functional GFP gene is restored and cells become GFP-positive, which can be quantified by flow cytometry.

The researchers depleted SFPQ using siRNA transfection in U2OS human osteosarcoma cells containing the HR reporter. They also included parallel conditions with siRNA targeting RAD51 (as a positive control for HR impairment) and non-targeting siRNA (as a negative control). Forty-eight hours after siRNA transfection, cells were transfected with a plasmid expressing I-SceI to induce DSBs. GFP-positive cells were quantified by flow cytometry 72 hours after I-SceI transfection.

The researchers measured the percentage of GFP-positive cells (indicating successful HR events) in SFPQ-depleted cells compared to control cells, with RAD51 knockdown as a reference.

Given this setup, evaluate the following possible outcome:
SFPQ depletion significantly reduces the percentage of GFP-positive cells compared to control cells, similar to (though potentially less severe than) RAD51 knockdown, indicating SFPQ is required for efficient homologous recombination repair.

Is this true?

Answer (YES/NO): YES